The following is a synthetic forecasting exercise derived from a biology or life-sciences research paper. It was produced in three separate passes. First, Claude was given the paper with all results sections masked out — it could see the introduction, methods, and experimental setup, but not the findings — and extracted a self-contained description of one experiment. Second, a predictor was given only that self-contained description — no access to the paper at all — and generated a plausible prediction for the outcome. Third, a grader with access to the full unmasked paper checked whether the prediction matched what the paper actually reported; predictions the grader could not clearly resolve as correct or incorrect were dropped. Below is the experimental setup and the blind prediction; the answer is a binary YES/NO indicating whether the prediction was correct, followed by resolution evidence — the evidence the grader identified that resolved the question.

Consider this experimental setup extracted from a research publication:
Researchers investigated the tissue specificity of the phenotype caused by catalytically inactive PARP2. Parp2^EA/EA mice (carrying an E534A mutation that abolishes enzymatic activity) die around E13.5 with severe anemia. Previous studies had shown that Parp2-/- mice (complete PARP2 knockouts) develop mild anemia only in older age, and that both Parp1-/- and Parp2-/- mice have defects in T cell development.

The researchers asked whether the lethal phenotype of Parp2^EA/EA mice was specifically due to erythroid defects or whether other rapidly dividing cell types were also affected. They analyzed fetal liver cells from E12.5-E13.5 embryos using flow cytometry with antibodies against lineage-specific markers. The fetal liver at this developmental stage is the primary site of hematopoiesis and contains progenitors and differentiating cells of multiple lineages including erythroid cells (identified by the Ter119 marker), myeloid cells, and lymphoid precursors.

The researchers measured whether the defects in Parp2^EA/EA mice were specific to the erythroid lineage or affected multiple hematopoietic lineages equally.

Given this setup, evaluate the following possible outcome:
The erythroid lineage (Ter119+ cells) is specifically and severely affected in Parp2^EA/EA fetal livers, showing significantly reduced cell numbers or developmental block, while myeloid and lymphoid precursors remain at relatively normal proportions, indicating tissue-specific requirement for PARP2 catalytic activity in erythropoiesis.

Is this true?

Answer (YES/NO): YES